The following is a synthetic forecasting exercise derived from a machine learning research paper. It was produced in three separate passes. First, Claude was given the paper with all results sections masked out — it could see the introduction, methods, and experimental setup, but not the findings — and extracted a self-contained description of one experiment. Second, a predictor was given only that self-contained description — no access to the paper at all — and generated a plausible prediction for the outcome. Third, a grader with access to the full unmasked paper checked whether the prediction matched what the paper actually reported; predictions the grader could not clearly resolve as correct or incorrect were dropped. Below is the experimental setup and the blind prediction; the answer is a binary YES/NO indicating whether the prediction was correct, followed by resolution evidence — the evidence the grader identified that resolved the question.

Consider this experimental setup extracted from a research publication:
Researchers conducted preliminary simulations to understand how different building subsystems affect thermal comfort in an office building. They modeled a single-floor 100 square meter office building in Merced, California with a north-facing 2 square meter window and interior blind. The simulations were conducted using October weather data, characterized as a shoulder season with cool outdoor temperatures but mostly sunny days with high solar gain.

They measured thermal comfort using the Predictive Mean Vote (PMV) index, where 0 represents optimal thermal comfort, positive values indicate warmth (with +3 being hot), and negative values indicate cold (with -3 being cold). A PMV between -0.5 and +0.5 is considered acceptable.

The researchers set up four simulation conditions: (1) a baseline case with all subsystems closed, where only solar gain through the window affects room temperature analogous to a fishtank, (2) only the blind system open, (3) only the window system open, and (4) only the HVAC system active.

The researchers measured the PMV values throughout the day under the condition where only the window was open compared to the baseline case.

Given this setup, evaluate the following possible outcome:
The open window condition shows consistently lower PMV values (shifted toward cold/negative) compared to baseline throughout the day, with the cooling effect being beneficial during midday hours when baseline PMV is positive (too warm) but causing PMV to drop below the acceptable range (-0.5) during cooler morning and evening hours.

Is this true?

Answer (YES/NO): NO